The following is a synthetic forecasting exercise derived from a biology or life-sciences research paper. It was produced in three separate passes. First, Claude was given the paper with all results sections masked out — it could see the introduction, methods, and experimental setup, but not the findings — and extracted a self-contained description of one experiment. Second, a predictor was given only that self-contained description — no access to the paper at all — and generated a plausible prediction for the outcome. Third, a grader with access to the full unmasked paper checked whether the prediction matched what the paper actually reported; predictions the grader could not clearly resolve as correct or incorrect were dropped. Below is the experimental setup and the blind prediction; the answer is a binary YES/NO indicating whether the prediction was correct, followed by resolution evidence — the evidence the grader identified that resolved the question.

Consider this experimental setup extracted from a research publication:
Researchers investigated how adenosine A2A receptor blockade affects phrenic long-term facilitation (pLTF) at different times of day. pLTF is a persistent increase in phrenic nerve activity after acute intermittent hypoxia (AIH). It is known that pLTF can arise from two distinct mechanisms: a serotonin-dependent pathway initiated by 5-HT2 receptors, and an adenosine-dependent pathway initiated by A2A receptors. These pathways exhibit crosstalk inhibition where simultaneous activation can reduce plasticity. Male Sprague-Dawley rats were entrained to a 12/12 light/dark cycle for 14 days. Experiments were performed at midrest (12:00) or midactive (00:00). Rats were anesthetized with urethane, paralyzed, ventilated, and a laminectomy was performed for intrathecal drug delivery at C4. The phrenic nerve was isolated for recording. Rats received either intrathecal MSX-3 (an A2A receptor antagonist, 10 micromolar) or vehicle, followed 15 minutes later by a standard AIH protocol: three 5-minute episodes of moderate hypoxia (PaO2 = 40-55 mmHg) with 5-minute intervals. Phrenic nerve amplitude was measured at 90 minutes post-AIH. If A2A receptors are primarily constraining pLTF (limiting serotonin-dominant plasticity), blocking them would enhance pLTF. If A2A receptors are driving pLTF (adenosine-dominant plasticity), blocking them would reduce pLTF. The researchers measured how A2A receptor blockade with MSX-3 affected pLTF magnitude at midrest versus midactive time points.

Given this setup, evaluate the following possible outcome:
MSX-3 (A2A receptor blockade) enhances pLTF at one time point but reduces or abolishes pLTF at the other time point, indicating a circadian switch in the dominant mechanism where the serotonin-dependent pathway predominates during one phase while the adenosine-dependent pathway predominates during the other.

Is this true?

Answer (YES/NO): YES